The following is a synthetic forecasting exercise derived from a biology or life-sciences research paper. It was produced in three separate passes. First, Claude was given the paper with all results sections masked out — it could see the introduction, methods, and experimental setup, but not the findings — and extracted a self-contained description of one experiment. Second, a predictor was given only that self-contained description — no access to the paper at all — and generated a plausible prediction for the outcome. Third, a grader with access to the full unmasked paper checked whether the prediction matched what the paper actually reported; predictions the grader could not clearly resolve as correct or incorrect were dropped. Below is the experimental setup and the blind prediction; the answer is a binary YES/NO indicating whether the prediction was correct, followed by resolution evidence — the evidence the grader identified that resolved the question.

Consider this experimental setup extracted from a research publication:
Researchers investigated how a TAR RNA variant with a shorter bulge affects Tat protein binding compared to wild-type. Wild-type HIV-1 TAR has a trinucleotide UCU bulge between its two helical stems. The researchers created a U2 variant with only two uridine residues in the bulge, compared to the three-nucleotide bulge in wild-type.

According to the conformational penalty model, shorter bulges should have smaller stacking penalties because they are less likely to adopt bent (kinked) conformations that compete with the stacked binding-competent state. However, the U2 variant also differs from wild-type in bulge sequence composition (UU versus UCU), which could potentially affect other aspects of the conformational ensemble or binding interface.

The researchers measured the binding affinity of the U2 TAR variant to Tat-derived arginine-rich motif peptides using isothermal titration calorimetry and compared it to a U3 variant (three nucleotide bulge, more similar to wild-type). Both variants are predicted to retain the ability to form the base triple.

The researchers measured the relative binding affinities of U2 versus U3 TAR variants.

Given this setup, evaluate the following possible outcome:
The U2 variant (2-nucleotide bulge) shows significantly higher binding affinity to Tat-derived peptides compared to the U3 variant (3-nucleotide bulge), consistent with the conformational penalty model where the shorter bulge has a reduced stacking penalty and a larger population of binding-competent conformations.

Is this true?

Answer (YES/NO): NO